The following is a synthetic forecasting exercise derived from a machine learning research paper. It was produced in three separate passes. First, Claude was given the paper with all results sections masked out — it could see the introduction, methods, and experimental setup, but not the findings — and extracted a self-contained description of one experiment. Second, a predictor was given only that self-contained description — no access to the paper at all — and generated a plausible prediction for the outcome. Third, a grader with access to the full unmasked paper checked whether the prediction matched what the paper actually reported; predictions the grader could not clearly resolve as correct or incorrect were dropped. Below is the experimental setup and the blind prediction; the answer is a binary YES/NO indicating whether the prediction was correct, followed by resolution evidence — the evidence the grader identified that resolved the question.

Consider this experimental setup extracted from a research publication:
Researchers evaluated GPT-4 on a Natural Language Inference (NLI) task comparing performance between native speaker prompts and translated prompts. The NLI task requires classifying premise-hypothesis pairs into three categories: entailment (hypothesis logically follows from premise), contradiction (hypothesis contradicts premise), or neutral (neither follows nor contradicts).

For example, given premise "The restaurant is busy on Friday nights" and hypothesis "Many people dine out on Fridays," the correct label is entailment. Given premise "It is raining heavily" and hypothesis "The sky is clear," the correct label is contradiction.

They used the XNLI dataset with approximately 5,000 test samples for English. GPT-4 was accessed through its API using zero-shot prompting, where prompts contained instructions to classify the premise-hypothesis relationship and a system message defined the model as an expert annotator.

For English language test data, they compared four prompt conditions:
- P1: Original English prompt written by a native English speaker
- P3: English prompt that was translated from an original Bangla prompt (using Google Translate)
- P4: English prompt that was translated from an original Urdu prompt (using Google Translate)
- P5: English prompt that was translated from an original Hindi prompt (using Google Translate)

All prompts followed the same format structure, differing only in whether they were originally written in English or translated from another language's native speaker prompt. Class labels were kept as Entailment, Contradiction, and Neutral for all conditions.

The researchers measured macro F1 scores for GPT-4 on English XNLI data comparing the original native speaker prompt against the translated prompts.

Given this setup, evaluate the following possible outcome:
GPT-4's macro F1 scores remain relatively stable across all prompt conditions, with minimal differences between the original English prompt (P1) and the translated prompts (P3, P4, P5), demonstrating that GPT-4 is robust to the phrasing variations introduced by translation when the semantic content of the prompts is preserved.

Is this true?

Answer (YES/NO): NO